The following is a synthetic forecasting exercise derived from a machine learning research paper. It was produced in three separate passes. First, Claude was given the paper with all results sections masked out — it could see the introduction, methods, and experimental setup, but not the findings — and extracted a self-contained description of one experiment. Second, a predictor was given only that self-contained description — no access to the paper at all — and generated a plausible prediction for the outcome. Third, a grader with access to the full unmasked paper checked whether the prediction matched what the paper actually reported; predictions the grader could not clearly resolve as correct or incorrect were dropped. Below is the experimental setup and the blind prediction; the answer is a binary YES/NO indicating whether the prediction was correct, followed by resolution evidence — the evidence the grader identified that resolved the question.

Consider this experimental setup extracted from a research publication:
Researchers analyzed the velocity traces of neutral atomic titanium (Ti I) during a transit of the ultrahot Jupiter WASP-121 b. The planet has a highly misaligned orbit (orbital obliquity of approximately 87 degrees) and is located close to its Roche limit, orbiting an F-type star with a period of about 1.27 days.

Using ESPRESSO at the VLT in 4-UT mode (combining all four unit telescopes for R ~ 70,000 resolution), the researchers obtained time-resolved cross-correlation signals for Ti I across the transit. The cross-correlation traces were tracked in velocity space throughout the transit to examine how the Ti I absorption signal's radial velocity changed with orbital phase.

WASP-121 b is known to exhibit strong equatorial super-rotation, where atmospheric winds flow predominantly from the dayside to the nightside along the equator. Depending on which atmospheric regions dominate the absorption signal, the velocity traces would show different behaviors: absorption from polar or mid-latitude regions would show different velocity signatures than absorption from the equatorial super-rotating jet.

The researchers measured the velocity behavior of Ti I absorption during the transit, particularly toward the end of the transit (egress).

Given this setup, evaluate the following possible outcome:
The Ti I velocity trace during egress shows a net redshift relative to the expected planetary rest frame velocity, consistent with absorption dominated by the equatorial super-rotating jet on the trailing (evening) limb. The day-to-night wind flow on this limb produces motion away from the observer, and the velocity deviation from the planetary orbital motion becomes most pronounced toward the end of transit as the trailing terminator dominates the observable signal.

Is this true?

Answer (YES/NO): NO